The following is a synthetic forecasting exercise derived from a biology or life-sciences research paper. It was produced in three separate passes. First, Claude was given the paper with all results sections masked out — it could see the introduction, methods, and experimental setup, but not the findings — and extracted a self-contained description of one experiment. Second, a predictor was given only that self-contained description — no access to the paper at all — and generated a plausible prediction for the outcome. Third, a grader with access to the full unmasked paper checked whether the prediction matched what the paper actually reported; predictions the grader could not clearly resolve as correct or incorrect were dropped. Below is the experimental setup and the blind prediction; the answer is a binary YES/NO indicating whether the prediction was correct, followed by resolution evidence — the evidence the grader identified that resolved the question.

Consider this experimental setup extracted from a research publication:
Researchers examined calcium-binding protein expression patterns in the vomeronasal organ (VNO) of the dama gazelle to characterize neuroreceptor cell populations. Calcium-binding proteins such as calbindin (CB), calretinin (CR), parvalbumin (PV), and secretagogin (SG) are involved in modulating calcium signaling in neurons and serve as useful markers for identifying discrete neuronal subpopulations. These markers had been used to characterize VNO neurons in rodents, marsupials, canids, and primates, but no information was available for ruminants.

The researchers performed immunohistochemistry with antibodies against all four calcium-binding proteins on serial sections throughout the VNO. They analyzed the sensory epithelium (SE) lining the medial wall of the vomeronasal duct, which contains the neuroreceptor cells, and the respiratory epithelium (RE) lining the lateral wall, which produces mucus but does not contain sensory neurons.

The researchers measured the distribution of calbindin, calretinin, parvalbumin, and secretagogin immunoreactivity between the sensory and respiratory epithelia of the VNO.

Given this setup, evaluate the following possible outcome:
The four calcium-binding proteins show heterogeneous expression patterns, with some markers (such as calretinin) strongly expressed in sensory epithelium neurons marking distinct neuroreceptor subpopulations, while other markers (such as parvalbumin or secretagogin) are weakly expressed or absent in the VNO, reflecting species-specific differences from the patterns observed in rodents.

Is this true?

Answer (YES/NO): NO